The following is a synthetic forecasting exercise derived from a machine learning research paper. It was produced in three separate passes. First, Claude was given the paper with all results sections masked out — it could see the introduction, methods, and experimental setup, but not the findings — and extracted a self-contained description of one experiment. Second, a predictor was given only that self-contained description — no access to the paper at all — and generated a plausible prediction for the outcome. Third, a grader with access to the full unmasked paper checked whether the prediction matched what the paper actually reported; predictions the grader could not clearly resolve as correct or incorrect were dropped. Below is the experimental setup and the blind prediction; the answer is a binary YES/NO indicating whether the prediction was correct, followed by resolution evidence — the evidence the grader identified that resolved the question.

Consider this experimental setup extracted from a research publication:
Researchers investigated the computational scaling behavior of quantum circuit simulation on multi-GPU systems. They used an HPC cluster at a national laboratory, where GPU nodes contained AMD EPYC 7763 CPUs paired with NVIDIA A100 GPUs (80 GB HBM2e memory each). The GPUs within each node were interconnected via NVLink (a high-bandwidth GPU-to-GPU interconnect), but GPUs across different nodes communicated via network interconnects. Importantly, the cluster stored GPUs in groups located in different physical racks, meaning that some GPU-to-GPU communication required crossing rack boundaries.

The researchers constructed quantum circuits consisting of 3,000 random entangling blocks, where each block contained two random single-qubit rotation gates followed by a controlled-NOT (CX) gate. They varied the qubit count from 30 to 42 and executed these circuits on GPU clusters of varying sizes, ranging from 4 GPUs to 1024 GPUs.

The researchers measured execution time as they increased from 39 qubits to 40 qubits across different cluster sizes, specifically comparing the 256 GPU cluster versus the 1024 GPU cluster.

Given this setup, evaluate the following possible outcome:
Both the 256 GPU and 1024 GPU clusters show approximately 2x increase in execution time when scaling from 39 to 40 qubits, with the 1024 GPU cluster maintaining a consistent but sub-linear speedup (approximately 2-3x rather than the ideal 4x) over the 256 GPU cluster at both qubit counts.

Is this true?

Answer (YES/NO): NO